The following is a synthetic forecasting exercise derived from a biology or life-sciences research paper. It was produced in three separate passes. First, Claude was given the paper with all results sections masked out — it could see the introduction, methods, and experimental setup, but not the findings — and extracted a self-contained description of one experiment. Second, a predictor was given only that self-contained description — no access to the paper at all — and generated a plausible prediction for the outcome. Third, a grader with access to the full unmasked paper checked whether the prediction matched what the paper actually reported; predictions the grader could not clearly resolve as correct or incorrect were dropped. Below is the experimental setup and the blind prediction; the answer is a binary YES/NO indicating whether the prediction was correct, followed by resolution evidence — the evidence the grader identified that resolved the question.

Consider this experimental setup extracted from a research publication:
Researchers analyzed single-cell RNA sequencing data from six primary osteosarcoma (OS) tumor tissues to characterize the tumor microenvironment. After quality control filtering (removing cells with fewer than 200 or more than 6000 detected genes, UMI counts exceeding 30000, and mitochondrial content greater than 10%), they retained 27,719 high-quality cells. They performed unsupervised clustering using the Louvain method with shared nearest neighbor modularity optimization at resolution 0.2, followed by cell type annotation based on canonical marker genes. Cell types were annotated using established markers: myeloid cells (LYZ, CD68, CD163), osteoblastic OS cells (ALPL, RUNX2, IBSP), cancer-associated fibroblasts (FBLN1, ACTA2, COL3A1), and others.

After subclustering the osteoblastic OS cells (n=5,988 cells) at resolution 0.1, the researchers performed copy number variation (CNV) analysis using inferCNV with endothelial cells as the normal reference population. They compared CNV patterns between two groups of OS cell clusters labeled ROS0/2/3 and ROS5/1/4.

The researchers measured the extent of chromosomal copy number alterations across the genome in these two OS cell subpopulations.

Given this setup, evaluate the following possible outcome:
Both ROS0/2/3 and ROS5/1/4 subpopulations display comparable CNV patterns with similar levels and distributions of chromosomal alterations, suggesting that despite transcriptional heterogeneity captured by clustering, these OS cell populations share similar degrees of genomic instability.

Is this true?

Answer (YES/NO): YES